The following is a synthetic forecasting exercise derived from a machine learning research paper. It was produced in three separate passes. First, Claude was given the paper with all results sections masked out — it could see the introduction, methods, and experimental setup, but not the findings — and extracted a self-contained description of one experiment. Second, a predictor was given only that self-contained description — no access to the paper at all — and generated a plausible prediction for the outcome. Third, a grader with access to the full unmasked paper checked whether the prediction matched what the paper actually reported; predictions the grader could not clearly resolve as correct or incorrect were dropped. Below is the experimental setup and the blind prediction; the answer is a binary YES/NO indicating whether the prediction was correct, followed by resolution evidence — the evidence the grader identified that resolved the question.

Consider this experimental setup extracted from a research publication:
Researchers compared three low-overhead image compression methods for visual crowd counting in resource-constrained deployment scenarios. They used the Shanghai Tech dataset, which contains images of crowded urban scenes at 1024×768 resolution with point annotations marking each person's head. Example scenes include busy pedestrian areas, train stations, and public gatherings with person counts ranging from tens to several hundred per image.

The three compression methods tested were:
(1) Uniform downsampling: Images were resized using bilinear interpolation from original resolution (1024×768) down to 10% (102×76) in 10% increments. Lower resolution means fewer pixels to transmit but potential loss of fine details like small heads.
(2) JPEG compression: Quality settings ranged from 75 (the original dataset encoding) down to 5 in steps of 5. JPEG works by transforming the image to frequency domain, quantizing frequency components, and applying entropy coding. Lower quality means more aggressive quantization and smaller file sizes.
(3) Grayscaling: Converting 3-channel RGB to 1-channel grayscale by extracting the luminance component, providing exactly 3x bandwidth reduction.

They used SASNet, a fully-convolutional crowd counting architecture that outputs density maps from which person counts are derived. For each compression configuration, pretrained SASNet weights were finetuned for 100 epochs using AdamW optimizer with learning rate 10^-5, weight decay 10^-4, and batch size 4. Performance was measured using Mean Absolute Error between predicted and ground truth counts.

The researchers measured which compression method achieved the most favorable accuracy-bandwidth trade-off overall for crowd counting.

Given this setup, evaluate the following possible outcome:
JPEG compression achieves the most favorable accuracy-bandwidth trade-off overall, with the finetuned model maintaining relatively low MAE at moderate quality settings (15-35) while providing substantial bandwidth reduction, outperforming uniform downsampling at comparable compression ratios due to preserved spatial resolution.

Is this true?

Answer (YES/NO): YES